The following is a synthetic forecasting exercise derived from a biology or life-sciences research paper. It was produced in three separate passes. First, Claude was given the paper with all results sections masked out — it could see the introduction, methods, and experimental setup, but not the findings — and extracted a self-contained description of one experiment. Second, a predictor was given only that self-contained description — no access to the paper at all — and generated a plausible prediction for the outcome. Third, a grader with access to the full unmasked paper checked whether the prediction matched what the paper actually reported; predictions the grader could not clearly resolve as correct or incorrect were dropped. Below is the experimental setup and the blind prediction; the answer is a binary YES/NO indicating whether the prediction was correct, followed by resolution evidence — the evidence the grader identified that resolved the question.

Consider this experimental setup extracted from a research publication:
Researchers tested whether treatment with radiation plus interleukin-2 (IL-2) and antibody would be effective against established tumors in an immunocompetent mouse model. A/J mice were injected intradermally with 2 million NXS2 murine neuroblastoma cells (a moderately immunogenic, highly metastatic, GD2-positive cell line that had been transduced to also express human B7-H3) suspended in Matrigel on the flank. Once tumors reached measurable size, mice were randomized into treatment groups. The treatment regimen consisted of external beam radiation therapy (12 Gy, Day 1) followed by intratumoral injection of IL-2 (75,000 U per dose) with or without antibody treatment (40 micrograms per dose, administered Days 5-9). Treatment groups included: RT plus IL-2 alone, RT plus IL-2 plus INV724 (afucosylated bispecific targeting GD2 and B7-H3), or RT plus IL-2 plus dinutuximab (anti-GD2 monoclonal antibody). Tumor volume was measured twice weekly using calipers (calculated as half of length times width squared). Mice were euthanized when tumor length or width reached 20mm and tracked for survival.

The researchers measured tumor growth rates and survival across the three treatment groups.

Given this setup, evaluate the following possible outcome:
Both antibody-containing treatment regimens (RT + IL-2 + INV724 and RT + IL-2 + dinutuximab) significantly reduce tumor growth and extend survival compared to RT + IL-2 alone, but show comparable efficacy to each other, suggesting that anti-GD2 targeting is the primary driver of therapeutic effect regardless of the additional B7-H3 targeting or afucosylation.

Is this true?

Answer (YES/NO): YES